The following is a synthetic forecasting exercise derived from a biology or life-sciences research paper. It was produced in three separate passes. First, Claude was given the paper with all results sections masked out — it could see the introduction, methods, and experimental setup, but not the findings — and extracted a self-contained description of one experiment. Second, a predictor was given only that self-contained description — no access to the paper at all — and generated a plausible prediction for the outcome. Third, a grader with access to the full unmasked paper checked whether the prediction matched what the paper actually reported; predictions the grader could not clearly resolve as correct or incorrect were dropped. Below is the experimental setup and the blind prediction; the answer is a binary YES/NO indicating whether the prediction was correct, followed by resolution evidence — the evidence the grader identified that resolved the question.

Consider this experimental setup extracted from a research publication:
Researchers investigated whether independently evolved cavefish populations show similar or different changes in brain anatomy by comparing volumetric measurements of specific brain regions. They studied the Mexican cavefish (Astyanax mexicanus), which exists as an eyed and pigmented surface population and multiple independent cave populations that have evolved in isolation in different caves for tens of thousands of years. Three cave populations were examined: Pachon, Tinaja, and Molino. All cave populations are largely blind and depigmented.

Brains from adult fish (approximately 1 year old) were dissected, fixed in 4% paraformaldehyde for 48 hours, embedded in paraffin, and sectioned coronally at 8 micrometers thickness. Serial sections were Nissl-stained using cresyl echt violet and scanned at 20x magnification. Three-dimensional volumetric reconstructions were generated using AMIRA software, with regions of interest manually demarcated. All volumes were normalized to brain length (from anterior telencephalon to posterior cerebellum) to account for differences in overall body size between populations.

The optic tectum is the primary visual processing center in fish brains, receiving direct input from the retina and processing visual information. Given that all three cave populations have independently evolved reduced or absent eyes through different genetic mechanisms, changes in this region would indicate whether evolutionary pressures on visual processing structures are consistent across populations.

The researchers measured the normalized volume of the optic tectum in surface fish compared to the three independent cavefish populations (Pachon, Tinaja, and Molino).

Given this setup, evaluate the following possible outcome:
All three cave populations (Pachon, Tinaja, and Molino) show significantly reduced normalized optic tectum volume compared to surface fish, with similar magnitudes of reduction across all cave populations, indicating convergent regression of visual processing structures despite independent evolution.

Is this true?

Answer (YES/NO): NO